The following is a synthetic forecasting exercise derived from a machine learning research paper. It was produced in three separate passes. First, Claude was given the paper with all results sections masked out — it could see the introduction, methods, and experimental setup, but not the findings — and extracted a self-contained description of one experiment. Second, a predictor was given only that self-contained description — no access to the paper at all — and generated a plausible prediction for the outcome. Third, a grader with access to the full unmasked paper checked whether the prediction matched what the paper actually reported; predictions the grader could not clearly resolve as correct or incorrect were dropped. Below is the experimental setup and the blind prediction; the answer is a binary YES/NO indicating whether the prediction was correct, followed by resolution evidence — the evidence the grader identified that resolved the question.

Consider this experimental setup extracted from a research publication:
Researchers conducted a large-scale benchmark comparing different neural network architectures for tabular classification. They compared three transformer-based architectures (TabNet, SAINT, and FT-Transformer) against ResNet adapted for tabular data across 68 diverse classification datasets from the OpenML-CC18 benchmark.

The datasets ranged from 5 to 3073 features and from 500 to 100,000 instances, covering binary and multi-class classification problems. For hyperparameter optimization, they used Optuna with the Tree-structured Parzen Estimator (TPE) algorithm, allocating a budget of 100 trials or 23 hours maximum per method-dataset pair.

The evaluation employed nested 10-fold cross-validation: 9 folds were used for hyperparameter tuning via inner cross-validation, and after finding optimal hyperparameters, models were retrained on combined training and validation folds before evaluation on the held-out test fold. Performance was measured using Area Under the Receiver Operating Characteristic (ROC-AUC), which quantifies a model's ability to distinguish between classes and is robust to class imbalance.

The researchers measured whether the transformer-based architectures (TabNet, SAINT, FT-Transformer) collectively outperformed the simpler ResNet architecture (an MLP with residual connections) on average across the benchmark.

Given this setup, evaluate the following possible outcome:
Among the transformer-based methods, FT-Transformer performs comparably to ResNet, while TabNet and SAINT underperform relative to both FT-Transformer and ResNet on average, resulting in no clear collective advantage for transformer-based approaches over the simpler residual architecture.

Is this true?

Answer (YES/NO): YES